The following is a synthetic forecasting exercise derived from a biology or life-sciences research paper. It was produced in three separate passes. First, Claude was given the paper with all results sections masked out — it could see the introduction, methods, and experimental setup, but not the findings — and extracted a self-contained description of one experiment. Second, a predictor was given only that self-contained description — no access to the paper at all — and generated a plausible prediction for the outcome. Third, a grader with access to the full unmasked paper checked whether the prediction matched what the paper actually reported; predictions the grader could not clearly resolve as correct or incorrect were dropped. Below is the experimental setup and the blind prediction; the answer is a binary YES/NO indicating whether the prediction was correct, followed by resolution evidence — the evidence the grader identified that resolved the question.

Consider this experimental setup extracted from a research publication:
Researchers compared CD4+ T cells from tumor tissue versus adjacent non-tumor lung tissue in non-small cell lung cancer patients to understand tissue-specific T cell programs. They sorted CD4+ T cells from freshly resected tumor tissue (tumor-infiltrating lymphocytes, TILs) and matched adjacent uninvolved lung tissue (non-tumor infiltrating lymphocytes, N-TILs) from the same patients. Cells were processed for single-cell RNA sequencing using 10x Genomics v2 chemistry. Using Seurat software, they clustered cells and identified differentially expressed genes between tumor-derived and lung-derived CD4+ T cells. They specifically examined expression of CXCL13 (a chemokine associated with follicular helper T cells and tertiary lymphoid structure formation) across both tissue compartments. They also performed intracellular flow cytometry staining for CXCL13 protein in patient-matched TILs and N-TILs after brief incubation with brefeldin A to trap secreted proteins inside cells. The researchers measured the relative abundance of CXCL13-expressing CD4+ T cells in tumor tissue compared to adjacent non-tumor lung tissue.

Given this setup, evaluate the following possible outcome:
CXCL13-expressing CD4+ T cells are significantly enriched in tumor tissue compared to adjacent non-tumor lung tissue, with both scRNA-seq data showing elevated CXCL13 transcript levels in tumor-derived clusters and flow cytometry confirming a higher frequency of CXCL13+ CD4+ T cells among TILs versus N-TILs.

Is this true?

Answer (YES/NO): YES